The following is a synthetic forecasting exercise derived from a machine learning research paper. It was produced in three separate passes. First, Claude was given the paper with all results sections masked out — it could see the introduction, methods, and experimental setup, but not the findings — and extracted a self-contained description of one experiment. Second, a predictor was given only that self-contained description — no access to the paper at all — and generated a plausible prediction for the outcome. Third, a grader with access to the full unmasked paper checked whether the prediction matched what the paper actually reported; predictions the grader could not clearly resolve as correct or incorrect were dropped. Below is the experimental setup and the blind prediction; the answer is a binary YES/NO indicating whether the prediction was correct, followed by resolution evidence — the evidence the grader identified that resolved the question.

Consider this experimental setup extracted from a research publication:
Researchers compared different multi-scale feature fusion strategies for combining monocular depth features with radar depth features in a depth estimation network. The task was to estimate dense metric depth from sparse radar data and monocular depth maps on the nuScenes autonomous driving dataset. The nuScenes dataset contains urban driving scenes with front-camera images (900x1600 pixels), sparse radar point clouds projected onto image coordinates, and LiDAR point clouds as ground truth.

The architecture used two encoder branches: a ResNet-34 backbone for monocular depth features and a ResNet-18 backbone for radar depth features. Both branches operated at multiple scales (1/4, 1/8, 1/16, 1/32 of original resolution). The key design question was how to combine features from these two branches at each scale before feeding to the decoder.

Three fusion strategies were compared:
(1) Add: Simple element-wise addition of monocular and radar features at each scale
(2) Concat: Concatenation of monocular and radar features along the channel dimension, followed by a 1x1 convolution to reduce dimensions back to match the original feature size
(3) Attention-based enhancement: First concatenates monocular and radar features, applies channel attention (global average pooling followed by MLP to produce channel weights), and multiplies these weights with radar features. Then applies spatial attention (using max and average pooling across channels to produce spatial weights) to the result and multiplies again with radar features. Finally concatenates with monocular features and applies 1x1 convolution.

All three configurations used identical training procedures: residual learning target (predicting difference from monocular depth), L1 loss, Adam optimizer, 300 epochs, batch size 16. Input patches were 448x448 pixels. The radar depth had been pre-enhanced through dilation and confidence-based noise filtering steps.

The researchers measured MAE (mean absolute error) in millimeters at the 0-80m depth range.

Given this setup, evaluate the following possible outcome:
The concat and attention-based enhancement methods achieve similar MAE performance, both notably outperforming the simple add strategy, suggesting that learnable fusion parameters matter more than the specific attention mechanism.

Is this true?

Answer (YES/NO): NO